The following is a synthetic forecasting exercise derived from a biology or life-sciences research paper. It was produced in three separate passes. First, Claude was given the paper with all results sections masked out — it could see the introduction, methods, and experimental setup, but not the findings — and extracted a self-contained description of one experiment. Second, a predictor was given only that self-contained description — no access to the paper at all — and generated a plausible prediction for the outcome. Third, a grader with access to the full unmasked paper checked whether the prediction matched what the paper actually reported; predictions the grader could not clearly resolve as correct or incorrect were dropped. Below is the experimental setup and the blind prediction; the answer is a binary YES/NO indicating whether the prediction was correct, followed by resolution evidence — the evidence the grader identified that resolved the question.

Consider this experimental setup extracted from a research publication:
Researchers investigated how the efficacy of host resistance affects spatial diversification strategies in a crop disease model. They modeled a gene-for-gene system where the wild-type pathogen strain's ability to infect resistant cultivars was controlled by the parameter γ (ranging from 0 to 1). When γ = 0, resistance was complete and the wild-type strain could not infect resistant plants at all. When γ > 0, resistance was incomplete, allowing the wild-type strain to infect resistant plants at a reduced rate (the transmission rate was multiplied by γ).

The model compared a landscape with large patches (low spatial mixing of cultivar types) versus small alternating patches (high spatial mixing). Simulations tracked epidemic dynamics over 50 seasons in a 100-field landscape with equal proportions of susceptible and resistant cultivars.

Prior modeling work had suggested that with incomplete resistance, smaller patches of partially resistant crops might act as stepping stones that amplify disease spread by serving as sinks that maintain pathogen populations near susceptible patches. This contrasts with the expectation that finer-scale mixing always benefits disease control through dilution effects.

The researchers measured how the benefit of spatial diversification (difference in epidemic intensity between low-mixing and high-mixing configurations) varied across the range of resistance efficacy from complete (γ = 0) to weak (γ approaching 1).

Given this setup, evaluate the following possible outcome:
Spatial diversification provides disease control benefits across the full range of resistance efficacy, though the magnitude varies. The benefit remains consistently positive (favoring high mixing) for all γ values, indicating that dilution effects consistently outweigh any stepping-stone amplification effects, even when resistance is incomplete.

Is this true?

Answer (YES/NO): NO